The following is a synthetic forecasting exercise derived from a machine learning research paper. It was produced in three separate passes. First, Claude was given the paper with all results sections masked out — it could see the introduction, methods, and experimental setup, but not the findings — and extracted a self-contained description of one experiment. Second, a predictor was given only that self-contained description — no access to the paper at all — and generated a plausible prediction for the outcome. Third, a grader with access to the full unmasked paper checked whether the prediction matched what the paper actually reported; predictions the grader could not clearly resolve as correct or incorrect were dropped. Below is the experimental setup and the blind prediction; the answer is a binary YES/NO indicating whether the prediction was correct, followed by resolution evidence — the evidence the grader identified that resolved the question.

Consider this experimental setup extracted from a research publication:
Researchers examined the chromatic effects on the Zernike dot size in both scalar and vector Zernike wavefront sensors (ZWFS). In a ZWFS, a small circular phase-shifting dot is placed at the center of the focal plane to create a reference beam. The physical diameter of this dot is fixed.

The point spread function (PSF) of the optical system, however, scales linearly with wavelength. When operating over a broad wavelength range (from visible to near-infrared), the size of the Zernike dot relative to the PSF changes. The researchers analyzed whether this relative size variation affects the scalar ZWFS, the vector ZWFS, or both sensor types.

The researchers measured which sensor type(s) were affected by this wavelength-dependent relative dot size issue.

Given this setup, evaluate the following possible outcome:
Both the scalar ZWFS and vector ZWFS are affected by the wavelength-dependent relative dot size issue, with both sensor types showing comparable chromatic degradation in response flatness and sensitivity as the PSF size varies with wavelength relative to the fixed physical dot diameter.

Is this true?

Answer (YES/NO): YES